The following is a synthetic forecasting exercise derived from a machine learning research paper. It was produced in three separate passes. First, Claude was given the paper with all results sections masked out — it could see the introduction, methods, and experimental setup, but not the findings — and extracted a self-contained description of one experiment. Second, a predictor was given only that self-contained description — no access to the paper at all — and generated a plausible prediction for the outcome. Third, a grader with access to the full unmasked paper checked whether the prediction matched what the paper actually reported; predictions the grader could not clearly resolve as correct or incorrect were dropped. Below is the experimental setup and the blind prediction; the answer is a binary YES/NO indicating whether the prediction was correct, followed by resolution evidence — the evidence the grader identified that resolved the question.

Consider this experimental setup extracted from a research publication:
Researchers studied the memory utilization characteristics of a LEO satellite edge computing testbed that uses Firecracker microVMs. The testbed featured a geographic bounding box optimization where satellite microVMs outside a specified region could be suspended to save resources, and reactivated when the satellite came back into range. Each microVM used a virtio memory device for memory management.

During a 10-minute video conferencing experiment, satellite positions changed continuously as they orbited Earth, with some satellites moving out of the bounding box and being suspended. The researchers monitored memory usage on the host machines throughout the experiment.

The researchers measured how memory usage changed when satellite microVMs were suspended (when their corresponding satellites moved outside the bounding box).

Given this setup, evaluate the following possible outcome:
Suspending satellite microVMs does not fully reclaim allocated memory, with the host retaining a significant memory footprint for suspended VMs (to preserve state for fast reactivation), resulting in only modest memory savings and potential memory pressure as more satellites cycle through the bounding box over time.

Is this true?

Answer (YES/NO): NO